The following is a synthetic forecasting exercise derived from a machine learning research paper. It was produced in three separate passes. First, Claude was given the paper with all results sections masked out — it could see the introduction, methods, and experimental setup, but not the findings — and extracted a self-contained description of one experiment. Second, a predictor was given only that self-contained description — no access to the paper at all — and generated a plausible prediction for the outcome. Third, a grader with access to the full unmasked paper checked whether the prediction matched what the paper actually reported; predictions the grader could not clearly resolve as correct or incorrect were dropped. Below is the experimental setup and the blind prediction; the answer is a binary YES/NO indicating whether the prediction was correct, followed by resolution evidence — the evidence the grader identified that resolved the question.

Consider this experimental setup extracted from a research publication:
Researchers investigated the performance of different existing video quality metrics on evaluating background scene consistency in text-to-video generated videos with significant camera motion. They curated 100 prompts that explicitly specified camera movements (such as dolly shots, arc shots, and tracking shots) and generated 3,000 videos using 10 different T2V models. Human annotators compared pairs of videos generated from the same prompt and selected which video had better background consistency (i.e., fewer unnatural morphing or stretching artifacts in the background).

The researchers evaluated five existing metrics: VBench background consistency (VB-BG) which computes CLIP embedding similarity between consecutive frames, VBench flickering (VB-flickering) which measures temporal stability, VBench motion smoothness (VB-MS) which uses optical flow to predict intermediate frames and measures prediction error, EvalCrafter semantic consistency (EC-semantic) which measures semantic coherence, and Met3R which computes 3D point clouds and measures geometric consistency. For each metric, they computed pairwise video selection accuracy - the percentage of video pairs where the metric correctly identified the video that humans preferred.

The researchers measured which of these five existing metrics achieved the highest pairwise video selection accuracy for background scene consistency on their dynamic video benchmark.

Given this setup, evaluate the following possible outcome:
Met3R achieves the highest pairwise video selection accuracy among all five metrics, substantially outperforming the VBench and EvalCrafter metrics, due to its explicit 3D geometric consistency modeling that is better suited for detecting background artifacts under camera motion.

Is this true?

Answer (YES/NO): NO